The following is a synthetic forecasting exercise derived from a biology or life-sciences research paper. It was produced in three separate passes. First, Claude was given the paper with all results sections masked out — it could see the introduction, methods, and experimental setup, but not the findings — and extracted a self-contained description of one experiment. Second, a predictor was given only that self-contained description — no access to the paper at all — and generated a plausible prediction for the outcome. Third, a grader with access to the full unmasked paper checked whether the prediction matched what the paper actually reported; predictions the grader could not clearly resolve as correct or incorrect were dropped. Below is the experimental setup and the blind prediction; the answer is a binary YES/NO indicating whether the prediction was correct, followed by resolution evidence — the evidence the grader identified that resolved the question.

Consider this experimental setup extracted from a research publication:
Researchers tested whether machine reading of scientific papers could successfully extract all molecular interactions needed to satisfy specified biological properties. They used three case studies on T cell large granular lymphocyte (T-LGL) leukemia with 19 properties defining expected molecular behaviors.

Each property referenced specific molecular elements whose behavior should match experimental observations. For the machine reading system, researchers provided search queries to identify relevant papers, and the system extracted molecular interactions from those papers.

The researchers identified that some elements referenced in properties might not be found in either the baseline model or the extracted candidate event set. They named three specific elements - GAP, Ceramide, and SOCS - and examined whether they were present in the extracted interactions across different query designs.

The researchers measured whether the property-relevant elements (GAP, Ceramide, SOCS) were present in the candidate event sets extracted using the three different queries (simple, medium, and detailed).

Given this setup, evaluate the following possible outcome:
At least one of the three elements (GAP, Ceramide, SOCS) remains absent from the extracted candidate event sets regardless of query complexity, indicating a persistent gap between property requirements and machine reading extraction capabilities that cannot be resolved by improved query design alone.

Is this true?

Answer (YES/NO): YES